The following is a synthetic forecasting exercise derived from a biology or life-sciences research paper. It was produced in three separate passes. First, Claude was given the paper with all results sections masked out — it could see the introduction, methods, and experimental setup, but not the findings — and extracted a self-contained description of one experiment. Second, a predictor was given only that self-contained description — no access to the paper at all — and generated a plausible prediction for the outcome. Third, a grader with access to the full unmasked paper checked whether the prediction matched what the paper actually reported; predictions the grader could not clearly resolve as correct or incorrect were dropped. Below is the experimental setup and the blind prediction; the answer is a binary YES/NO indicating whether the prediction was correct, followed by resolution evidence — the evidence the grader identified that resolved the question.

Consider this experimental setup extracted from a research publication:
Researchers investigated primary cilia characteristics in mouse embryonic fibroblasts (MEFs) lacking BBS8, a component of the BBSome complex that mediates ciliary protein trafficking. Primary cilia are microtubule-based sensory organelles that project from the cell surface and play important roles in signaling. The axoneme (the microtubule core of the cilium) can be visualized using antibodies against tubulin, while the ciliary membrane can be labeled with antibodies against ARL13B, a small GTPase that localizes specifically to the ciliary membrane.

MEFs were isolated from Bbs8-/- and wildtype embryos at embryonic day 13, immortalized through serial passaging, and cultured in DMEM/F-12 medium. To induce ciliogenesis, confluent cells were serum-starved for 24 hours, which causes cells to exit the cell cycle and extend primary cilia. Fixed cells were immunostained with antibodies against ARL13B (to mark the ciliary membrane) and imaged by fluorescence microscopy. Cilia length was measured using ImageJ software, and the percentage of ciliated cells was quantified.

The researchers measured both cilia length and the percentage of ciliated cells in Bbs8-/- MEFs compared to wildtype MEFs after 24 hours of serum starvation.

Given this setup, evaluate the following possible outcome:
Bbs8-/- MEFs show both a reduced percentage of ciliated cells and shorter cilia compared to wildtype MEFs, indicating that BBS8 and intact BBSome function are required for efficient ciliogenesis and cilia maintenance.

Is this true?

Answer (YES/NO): NO